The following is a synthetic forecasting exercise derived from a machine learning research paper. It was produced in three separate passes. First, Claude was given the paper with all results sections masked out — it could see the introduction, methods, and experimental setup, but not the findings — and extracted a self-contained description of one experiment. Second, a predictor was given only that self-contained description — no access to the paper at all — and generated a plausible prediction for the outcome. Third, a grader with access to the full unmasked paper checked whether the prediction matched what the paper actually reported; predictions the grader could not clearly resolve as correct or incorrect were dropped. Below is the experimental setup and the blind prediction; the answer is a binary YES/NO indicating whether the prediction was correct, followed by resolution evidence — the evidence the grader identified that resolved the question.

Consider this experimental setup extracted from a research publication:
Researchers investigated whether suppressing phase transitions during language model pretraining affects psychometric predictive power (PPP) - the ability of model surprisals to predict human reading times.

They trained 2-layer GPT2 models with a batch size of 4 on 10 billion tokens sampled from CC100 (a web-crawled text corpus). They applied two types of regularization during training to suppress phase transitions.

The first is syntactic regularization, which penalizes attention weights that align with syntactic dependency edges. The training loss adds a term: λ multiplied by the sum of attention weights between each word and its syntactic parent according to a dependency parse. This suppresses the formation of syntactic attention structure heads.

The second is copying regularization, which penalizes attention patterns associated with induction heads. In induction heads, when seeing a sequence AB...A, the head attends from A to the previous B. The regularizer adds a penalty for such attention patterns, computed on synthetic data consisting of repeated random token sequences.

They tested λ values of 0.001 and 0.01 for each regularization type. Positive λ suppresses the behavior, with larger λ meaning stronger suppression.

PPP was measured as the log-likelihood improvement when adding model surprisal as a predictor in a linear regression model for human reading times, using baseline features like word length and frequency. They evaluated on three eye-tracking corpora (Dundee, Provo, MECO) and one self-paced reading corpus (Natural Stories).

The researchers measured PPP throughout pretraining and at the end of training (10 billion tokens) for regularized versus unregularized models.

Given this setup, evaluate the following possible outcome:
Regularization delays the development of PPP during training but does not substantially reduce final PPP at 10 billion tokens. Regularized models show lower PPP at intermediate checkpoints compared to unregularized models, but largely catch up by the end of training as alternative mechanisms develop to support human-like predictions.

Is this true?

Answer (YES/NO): NO